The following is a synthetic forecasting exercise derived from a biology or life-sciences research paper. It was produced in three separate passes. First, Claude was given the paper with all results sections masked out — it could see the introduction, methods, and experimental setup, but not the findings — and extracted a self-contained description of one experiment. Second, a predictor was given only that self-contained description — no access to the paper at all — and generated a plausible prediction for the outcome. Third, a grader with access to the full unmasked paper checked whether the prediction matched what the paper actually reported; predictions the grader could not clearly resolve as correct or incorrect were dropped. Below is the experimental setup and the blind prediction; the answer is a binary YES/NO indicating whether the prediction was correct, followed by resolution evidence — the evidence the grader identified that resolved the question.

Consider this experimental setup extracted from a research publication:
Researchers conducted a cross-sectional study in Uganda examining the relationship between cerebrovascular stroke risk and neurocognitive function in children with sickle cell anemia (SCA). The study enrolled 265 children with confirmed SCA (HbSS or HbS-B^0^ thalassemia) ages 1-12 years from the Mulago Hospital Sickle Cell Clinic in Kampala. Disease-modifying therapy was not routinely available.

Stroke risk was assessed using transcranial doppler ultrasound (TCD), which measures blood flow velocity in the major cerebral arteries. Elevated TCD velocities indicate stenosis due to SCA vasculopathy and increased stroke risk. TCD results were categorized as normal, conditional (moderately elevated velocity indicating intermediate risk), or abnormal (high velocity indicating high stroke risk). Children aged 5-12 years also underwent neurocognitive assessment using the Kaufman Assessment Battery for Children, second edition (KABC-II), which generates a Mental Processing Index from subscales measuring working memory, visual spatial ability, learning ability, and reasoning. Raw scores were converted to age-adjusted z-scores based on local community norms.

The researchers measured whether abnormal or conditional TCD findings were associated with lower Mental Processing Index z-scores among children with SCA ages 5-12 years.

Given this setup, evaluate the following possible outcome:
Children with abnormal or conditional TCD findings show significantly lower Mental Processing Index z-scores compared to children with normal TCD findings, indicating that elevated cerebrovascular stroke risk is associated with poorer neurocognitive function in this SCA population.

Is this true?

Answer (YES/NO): YES